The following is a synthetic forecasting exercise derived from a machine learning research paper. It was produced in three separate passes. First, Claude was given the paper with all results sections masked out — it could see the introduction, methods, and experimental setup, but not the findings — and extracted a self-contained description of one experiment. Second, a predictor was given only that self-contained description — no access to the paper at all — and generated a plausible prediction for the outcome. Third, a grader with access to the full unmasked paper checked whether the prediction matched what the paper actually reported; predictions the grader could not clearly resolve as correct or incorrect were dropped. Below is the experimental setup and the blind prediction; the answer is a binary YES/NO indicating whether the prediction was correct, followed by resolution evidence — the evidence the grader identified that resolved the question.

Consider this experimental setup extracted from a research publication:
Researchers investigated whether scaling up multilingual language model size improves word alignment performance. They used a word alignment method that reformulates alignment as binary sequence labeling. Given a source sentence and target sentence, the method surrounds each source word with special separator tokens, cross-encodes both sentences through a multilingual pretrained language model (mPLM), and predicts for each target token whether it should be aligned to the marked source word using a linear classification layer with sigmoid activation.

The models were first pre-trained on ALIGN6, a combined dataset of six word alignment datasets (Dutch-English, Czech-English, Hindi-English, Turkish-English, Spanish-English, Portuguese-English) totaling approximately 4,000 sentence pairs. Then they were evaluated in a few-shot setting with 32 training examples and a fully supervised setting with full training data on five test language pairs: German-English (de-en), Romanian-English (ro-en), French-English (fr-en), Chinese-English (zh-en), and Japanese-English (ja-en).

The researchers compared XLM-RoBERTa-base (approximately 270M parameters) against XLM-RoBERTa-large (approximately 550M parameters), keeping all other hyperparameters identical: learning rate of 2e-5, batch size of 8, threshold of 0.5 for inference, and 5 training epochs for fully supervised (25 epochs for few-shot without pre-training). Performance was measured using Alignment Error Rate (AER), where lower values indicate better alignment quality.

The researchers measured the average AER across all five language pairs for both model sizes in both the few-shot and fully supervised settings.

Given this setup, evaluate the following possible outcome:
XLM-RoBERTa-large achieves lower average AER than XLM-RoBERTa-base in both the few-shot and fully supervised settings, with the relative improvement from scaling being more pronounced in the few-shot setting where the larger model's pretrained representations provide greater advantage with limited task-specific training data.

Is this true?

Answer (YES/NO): YES